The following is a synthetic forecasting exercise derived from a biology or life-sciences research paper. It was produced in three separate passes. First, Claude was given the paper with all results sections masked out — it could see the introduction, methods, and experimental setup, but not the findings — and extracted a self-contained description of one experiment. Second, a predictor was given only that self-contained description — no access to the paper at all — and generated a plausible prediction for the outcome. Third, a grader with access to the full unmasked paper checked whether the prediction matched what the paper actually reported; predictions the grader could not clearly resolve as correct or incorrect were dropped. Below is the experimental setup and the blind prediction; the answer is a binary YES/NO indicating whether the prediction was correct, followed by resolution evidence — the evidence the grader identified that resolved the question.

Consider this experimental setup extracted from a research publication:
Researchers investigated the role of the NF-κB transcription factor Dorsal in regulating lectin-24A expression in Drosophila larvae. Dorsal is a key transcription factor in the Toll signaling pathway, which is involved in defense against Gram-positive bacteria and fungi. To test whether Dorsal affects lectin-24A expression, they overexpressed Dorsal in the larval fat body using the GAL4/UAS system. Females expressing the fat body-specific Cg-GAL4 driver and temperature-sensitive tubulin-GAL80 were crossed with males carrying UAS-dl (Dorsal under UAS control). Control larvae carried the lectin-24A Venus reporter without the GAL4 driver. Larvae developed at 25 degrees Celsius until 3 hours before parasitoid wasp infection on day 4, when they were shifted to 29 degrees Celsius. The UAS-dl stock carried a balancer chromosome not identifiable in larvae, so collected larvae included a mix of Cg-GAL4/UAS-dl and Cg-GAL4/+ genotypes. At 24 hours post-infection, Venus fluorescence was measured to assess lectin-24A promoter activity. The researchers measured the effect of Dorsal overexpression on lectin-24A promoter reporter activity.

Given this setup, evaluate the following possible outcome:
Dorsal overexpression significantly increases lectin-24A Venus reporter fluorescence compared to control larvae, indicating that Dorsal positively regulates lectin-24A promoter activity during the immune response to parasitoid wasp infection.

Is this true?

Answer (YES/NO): YES